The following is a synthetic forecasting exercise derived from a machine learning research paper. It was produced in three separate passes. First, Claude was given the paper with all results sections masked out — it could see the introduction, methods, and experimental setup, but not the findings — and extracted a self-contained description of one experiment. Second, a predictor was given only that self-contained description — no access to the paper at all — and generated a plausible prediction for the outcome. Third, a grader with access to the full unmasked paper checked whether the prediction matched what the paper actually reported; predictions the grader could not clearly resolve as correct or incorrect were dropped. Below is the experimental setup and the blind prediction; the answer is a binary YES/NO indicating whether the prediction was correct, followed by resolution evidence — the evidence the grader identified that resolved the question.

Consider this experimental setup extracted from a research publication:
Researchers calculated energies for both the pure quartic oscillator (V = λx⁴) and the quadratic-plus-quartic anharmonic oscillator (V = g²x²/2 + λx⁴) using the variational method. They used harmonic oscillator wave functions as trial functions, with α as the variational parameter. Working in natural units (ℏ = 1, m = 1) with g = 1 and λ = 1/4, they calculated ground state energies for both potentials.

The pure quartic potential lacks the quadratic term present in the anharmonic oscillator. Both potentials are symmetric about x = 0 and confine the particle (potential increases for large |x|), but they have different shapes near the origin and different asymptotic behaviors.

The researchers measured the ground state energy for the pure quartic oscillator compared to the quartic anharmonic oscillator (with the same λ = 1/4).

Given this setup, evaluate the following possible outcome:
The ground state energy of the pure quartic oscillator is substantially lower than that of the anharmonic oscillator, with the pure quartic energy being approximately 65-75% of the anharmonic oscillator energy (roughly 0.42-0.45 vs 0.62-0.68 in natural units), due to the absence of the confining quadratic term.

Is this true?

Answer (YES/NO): YES